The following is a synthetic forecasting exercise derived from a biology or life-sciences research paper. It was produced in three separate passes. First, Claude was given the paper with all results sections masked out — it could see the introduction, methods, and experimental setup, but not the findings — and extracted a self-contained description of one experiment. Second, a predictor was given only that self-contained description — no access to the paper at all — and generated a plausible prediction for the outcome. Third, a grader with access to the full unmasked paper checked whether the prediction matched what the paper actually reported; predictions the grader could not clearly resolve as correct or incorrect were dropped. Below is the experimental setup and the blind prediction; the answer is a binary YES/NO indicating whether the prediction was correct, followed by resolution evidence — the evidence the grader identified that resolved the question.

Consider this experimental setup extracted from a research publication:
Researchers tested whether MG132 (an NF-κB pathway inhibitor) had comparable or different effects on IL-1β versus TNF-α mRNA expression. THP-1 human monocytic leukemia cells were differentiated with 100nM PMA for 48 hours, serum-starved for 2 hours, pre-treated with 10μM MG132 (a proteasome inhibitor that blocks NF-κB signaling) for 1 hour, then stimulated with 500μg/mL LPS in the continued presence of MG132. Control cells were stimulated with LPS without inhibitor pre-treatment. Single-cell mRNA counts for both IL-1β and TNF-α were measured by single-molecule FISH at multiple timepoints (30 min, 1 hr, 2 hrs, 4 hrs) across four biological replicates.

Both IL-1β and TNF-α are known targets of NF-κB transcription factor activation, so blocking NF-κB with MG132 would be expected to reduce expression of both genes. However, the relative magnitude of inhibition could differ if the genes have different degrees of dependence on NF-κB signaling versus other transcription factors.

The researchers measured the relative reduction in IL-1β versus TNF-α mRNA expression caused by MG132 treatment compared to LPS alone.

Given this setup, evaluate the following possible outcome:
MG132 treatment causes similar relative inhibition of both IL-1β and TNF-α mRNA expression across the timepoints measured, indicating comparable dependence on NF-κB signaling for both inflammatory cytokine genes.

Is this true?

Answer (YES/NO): NO